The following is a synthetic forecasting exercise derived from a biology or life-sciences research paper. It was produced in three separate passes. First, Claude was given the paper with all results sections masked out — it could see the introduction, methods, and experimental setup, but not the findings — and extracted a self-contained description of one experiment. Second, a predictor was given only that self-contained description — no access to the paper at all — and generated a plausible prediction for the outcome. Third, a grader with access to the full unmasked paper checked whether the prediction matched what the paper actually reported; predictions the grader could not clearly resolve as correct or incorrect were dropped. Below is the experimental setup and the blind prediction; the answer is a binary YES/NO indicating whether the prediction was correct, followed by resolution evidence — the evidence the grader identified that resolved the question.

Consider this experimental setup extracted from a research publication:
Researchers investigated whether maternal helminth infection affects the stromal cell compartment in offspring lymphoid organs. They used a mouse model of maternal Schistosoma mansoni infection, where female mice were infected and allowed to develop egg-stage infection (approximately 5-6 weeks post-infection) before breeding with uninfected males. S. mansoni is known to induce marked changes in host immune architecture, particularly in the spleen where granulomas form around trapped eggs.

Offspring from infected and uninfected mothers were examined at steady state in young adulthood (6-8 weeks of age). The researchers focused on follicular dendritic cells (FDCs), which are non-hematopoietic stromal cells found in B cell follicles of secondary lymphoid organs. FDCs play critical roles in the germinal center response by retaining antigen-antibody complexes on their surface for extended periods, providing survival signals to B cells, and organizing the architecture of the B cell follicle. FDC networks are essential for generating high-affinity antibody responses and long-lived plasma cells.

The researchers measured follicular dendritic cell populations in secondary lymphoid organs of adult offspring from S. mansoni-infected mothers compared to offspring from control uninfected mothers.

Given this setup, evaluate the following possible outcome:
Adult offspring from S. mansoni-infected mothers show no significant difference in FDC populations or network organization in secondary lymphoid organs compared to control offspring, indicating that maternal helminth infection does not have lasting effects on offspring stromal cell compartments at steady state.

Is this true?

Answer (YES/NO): NO